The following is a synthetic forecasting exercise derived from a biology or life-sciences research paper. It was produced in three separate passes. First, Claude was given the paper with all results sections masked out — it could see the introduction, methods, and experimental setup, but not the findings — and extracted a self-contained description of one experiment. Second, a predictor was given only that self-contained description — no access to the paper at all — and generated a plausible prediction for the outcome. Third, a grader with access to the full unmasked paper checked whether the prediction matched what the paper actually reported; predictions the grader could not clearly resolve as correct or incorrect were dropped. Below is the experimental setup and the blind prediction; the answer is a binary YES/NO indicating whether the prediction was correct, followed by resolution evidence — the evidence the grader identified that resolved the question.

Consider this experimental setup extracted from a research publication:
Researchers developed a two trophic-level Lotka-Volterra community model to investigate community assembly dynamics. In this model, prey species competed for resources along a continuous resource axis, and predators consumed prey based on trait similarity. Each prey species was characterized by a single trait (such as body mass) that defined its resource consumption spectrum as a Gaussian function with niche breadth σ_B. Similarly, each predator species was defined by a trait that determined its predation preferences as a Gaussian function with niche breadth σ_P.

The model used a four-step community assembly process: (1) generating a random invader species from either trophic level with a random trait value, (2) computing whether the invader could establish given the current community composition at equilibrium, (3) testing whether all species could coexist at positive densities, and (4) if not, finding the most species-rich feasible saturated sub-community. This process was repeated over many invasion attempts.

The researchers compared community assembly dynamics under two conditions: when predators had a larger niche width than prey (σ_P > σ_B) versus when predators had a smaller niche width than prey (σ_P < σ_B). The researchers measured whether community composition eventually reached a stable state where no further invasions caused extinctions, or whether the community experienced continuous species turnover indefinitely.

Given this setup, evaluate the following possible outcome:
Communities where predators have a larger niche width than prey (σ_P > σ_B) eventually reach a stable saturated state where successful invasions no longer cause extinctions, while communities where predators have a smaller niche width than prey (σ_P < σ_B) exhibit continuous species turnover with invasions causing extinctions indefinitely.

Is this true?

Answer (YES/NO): YES